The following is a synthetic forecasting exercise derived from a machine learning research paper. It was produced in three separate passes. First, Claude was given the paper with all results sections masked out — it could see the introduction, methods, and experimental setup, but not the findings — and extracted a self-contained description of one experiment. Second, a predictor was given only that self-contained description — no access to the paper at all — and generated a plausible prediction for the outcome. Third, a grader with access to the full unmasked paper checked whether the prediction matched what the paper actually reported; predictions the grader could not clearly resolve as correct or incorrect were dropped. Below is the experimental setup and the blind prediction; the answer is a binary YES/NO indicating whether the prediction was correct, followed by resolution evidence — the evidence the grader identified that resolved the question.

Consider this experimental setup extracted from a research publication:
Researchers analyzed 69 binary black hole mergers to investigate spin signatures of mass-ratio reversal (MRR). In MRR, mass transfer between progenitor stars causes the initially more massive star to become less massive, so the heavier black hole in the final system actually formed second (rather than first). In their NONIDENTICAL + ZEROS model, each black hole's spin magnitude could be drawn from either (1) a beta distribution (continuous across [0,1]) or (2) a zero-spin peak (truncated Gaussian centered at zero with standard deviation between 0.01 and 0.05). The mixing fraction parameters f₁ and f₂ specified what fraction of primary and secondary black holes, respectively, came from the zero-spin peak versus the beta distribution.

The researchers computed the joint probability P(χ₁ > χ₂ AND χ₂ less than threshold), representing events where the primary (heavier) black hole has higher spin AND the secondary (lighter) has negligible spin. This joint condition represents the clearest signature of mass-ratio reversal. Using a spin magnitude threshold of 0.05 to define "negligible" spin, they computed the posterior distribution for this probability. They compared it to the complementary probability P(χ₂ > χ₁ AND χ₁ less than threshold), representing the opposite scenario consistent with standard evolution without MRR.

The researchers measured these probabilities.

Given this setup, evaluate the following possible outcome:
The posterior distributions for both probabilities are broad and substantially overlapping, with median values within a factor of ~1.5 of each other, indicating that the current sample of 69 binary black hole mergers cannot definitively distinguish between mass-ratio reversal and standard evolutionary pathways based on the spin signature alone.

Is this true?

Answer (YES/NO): NO